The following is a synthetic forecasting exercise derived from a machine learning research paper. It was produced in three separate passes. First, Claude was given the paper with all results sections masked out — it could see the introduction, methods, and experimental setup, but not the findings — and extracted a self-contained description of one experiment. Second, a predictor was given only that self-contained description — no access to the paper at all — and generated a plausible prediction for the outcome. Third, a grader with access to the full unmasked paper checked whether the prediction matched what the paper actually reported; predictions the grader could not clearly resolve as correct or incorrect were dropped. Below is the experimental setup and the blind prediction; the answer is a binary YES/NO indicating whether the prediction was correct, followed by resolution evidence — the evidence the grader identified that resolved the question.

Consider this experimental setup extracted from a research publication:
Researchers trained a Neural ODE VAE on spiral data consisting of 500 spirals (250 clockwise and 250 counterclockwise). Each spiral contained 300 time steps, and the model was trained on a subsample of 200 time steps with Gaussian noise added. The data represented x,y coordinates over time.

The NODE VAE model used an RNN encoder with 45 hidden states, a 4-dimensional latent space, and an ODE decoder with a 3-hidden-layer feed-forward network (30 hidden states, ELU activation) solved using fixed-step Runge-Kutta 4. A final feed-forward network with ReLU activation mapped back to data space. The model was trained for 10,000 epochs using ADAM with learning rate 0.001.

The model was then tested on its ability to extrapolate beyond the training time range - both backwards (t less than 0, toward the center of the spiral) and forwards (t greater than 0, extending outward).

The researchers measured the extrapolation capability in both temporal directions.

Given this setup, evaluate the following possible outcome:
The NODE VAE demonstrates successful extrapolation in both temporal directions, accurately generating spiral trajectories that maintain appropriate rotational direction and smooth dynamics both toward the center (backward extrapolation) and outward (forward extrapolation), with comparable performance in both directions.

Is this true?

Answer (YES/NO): YES